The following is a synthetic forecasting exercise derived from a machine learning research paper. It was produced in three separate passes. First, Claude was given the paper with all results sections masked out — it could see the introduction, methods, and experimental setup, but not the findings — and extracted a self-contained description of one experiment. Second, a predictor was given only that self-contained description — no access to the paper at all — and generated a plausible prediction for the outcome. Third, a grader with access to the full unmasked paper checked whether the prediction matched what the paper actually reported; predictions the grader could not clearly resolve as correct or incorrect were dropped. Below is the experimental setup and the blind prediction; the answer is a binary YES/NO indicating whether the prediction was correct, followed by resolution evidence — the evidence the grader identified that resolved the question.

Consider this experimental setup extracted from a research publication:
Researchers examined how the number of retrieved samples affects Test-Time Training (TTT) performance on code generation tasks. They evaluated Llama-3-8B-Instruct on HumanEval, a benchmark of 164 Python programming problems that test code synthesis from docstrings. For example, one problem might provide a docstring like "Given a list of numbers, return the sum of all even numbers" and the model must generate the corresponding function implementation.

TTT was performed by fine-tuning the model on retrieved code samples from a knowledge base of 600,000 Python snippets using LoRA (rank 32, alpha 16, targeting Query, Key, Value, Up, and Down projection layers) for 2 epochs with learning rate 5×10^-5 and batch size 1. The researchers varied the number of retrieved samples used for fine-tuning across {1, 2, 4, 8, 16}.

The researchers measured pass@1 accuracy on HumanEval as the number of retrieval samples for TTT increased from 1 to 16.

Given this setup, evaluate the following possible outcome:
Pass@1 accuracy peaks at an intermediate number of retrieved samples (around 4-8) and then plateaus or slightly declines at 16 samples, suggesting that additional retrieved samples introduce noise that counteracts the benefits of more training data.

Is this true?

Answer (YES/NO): NO